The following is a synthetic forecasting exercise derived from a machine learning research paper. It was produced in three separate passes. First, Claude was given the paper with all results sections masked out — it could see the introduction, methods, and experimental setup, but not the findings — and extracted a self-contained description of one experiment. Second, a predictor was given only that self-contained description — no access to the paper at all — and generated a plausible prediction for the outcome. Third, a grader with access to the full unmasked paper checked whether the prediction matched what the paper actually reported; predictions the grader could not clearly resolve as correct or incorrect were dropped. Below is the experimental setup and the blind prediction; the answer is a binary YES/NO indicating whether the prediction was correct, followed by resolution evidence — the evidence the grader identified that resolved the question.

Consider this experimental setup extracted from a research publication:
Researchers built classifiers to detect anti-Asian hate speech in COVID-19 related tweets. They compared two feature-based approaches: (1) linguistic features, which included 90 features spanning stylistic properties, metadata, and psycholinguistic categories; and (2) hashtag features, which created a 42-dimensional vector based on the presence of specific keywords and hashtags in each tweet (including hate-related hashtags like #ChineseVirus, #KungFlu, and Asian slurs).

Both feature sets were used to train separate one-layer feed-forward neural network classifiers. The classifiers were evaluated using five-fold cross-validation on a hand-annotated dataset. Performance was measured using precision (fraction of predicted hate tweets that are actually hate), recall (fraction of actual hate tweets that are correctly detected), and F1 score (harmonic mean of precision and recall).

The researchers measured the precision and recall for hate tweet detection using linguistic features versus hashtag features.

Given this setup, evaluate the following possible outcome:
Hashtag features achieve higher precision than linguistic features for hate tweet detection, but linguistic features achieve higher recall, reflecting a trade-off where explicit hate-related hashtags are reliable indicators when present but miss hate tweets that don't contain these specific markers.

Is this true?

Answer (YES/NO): NO